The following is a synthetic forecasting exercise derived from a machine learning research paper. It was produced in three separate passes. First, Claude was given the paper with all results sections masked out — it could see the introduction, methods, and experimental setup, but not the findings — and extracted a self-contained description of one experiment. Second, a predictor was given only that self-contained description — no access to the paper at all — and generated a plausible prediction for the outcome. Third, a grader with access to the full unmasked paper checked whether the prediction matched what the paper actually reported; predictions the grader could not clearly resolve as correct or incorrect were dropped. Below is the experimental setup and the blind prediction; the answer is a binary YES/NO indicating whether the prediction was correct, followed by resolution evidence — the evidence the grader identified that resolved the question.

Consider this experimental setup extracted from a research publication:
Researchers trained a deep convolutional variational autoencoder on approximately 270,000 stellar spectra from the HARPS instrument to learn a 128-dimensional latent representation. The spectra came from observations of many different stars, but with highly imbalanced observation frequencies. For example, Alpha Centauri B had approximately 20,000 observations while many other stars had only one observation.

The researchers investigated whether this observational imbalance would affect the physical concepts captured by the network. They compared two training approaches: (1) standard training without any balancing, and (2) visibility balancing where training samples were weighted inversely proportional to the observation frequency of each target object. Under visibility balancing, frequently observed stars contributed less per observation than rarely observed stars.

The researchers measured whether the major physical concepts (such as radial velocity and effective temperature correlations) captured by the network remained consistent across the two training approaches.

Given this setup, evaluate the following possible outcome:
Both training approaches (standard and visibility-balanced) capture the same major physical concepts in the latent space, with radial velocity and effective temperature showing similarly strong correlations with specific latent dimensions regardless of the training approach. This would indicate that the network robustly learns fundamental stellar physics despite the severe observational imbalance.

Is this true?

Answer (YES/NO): YES